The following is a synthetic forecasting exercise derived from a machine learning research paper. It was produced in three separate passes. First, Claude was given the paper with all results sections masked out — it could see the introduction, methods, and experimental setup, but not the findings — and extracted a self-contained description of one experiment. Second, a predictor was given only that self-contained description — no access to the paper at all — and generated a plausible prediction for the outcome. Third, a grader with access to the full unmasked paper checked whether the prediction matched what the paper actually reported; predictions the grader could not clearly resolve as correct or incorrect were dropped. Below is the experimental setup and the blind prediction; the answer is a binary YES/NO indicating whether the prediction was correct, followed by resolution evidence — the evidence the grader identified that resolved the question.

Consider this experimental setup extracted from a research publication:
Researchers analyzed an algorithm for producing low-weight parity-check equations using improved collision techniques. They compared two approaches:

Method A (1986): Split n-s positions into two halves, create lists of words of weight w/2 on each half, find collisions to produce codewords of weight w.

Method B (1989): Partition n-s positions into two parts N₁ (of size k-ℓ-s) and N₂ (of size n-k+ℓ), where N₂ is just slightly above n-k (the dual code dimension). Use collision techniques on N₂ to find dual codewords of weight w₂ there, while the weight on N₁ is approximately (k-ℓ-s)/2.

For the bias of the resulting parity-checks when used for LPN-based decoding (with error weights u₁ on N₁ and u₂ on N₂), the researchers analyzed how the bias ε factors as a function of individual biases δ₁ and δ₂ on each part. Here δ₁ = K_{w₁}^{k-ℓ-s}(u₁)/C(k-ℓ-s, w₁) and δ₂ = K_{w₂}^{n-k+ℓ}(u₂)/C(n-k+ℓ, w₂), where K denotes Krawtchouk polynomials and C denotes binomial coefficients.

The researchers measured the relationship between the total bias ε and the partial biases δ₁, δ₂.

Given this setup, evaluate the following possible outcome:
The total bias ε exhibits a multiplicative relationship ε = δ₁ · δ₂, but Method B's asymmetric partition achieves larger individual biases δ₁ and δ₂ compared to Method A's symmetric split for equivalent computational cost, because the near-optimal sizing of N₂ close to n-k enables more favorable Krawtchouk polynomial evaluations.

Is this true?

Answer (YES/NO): NO